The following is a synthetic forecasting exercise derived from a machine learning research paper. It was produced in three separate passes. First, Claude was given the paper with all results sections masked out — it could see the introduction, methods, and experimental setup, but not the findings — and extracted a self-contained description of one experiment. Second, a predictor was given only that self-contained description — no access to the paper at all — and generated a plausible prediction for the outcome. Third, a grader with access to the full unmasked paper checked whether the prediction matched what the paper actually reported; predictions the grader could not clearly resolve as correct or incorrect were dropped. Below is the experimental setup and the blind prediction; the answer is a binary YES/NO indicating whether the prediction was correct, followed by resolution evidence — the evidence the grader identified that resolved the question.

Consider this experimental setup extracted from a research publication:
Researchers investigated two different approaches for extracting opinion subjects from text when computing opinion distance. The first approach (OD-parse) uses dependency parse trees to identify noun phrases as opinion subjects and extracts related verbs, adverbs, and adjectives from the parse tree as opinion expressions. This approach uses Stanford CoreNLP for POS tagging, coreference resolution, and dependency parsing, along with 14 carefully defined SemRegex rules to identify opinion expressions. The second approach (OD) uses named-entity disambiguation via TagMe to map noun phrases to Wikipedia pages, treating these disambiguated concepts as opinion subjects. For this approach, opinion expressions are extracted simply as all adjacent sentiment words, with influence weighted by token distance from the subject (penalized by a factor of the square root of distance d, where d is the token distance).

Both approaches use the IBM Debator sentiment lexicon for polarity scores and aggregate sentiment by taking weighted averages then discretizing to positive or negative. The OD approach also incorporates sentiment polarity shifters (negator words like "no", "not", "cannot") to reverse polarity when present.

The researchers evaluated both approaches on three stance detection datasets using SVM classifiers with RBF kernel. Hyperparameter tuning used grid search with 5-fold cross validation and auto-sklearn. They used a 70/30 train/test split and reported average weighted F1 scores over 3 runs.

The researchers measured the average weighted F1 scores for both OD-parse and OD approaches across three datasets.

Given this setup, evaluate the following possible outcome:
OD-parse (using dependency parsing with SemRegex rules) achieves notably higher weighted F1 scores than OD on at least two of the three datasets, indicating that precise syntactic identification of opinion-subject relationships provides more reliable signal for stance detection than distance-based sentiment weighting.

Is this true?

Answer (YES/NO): NO